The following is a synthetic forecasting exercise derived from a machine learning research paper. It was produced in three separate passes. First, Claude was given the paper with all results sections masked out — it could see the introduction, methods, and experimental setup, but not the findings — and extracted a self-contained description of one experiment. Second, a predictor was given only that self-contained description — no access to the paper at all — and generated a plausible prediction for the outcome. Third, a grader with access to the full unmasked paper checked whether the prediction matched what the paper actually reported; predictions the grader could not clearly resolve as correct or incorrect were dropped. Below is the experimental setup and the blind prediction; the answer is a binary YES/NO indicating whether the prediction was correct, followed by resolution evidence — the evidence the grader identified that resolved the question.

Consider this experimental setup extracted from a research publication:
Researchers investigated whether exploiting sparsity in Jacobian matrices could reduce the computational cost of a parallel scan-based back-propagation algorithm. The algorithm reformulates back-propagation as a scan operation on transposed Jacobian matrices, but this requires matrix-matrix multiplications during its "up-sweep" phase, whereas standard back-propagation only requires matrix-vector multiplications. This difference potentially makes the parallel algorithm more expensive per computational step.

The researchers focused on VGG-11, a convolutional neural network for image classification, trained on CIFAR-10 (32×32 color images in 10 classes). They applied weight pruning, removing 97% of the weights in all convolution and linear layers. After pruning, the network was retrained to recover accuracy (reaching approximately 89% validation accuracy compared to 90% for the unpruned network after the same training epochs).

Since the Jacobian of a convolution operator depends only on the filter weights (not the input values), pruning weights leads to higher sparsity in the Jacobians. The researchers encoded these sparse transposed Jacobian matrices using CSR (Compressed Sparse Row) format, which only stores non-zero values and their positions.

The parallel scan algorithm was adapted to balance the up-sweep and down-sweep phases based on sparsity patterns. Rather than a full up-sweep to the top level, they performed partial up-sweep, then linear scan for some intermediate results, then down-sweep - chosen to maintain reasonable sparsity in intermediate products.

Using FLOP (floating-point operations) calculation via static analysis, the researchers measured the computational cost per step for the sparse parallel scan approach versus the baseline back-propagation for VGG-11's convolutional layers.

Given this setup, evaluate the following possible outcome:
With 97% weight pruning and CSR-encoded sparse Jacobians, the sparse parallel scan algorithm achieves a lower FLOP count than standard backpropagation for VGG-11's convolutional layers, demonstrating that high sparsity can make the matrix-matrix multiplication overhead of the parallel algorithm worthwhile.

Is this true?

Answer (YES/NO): NO